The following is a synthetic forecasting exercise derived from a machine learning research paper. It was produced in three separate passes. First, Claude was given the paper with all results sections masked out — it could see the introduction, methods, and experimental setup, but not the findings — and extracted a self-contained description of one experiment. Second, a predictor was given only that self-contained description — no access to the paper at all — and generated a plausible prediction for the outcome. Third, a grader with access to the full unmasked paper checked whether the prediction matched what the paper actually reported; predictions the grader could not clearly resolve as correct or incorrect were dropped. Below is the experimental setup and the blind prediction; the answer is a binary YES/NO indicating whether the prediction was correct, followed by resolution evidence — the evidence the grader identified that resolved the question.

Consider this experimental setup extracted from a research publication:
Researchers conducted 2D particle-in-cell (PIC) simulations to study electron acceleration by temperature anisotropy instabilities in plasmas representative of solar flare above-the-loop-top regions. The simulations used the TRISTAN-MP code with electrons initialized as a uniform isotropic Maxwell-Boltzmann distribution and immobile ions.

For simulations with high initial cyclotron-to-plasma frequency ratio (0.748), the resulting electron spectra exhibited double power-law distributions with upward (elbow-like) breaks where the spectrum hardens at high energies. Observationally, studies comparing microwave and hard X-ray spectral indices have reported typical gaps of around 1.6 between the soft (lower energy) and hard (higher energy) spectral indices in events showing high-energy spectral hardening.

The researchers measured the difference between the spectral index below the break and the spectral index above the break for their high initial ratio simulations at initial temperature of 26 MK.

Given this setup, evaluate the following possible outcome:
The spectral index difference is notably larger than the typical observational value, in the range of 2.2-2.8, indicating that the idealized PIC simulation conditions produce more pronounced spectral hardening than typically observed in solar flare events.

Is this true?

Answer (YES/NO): NO